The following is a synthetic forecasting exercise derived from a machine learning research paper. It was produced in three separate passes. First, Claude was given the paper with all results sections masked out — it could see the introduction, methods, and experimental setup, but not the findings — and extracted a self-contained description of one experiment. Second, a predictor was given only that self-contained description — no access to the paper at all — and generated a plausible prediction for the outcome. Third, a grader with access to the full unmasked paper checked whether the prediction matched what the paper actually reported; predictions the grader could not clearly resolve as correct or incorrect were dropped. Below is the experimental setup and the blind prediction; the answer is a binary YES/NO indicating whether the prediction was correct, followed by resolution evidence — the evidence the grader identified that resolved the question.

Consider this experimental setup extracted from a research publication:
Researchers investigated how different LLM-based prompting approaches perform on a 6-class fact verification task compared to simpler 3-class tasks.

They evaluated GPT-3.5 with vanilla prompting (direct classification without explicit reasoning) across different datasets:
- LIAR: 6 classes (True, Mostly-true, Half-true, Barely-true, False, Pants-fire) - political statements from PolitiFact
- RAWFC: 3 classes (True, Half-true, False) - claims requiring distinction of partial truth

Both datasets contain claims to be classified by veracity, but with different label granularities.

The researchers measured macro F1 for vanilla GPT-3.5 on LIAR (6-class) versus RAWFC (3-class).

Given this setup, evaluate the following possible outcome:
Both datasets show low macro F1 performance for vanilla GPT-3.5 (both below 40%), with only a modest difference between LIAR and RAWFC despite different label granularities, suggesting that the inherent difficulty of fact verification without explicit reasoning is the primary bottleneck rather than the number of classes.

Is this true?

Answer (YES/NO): NO